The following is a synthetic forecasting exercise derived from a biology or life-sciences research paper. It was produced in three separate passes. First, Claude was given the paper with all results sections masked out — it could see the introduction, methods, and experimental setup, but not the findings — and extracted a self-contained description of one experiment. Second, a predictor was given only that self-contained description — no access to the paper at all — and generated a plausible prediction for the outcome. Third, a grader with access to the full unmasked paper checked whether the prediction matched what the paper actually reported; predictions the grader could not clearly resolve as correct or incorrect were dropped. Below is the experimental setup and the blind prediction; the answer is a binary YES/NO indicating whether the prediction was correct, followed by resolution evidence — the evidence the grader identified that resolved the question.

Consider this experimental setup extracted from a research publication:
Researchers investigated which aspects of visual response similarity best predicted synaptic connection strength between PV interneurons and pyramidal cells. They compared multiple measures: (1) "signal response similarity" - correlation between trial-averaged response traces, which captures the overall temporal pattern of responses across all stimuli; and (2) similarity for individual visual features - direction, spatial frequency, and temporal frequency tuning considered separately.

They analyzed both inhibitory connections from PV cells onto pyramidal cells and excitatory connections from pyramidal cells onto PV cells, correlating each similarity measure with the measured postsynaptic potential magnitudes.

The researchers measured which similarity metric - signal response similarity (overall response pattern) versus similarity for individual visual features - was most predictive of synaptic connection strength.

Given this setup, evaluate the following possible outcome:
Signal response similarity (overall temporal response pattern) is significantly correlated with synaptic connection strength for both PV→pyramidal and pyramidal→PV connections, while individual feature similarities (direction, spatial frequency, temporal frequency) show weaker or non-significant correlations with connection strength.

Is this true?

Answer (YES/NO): YES